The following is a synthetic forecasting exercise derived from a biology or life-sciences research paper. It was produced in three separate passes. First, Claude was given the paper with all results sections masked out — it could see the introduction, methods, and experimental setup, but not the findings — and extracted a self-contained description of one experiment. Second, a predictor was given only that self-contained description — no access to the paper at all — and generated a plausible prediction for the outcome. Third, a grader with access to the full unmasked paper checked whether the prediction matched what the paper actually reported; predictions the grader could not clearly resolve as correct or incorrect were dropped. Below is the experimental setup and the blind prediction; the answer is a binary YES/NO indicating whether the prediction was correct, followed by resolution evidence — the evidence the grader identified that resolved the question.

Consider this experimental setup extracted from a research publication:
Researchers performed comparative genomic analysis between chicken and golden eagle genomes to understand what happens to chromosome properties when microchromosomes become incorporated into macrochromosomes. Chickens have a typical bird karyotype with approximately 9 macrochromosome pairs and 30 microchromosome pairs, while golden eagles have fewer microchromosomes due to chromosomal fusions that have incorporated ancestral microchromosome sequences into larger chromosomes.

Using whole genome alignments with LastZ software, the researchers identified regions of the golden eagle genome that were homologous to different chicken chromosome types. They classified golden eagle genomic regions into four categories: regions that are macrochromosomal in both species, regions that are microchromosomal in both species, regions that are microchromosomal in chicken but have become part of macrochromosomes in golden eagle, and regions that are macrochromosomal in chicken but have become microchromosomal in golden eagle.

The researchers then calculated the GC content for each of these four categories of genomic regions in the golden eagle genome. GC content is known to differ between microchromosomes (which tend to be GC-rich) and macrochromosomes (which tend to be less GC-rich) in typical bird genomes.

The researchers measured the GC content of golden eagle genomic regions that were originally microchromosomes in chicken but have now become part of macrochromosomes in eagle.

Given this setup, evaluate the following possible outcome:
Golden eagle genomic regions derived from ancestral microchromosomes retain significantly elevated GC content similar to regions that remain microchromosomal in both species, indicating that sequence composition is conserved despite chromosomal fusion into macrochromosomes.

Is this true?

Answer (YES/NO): YES